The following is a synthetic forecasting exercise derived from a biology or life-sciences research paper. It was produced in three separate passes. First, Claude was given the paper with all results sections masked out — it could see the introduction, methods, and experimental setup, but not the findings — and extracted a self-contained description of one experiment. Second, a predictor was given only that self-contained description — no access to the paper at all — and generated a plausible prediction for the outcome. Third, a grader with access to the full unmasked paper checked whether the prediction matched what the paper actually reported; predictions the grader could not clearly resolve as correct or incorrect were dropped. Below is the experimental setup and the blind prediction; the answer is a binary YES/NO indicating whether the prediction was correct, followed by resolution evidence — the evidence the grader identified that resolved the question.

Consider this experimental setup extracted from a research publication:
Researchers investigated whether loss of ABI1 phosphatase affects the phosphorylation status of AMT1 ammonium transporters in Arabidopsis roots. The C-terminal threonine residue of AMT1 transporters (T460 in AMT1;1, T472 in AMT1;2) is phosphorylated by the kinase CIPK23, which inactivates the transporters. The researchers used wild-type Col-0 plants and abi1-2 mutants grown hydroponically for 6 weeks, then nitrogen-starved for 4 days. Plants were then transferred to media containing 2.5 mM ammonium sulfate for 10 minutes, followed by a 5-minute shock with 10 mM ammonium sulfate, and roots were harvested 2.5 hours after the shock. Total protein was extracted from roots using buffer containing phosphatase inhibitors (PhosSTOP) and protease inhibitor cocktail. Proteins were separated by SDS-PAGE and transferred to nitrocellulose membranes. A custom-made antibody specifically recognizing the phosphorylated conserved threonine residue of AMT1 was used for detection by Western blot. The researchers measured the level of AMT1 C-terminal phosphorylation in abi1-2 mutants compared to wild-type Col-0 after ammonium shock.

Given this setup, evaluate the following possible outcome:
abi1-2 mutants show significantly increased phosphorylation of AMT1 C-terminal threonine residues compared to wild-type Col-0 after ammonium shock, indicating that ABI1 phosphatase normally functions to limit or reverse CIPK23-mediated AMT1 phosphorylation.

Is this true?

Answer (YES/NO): NO